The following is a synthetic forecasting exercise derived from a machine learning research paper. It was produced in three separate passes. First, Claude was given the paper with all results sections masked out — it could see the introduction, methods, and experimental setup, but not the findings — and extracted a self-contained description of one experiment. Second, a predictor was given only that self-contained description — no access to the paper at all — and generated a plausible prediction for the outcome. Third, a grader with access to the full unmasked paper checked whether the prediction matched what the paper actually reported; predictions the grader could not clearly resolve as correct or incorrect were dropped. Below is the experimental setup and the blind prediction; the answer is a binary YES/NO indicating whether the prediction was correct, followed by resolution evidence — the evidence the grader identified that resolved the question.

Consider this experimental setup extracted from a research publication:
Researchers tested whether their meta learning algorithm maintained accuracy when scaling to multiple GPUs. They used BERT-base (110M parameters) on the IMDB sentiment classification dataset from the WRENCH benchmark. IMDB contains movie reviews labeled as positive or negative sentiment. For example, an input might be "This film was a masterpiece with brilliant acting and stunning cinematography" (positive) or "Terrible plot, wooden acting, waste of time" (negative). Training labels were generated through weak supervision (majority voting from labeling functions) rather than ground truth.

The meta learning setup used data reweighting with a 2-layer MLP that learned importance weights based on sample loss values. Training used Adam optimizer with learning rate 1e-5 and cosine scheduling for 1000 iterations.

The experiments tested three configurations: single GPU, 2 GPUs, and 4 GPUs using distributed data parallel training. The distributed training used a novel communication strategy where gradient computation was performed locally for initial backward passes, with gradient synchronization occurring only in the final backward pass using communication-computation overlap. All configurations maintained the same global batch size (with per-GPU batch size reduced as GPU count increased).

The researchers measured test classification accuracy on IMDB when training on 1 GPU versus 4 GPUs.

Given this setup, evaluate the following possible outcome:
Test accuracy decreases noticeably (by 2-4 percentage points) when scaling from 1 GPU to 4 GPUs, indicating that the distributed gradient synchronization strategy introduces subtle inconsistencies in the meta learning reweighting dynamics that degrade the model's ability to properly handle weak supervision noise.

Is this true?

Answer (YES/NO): NO